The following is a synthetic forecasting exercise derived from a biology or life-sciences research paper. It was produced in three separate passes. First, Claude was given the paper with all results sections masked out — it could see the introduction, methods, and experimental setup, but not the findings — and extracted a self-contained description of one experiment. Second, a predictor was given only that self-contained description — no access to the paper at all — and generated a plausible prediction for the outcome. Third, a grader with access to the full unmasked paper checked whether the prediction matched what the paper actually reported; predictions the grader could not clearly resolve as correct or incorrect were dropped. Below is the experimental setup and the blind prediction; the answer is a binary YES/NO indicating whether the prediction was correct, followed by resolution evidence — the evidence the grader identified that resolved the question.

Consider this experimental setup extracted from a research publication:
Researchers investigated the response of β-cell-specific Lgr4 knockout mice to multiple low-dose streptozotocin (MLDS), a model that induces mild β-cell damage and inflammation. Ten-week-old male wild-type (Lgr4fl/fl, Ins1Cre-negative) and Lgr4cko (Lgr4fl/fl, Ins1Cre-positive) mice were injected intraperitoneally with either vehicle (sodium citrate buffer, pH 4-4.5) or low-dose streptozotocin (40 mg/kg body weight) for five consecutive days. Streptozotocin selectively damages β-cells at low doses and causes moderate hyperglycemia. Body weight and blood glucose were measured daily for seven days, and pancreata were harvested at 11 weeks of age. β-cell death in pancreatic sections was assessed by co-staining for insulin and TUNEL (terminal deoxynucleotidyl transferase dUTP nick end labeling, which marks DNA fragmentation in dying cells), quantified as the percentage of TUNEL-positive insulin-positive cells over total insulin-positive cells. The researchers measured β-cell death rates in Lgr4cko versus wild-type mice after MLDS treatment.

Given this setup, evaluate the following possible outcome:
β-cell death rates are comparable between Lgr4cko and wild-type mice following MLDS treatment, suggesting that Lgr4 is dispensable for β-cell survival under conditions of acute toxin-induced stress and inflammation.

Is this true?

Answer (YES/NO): NO